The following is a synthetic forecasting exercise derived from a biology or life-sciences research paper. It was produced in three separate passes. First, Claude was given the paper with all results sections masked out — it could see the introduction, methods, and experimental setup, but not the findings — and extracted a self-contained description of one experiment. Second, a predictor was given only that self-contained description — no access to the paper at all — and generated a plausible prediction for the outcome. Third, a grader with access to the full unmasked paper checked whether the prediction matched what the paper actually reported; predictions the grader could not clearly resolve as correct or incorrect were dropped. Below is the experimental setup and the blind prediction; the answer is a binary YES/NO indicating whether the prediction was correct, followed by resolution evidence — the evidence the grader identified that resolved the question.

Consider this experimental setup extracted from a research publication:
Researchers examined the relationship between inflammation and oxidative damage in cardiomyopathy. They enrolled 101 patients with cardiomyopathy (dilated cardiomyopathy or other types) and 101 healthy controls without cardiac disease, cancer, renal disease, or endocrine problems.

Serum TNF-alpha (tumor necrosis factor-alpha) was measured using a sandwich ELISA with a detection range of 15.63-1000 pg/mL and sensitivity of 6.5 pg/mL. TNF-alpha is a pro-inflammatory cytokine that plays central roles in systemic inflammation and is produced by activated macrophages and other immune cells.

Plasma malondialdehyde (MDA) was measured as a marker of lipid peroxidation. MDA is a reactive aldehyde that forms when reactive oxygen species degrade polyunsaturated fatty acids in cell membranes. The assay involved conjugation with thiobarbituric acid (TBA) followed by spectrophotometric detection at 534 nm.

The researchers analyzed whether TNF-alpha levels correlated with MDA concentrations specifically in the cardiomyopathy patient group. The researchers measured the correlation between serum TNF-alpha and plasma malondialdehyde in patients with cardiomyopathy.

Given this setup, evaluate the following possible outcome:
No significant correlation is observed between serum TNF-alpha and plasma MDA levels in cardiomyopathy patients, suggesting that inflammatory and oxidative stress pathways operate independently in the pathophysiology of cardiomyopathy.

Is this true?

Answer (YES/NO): NO